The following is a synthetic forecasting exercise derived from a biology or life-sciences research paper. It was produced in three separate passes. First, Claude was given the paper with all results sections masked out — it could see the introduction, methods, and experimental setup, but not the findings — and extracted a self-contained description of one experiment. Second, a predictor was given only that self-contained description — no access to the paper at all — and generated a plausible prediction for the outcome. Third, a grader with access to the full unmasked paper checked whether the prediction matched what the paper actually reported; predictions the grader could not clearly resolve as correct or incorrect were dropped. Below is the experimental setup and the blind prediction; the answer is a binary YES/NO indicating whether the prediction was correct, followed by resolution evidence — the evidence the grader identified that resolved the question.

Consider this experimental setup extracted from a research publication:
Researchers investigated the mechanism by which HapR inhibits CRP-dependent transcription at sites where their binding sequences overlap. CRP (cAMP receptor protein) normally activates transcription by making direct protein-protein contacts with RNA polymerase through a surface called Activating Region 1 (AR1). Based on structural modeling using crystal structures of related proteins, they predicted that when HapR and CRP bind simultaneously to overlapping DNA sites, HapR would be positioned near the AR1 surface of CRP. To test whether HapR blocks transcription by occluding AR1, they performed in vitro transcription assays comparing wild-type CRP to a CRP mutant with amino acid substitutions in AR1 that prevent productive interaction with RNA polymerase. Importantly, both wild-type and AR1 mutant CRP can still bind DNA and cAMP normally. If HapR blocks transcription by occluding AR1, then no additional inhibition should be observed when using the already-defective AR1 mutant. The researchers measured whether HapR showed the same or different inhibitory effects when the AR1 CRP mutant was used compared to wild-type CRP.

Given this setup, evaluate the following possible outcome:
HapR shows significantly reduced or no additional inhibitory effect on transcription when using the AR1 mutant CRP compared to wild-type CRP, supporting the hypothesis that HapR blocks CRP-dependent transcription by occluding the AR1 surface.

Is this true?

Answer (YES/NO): YES